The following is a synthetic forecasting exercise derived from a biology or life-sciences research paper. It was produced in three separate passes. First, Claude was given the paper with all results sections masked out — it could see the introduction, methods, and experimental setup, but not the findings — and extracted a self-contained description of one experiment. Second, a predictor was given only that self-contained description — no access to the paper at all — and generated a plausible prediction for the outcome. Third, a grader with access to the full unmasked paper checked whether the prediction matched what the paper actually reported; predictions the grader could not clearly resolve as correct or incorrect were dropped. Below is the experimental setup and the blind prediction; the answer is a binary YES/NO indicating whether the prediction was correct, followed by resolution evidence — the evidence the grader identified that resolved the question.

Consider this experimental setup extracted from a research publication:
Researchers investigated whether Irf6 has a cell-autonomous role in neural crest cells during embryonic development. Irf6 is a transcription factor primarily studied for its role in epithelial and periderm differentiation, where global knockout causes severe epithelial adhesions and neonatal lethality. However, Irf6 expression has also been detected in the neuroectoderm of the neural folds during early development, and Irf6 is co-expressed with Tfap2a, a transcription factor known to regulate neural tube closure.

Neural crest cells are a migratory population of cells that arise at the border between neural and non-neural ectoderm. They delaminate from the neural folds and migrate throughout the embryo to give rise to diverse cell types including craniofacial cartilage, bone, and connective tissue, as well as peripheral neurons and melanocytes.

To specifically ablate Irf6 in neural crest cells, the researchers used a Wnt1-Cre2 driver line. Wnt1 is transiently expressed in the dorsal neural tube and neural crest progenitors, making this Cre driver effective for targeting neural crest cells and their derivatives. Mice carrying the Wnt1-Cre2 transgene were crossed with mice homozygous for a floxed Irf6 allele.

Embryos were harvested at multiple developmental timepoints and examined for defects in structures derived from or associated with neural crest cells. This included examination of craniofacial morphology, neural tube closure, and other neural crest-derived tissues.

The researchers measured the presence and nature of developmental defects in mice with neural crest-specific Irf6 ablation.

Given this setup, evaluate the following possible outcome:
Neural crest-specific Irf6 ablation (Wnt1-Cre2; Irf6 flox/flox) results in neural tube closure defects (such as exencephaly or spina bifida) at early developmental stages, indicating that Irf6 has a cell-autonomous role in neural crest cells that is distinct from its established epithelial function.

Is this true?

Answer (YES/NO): NO